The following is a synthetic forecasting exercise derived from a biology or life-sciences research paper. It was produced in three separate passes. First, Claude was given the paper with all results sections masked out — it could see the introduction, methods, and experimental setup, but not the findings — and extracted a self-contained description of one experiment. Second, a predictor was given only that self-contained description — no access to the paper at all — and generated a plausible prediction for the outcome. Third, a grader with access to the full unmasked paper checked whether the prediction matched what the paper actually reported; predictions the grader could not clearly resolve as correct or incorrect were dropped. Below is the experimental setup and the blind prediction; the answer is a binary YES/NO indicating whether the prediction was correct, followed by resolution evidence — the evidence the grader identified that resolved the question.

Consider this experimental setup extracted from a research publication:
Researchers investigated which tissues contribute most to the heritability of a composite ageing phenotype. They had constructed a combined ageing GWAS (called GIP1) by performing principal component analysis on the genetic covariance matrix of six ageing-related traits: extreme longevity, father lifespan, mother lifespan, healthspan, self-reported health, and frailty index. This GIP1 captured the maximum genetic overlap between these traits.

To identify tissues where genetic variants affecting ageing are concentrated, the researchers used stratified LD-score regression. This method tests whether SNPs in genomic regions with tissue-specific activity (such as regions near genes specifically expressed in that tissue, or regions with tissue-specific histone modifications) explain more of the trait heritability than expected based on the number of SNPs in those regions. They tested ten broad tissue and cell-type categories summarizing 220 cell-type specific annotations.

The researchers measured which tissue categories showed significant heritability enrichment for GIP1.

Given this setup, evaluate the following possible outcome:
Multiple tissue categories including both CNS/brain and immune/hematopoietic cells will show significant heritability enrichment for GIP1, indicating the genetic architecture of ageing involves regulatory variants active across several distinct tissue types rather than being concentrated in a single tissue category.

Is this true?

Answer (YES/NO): NO